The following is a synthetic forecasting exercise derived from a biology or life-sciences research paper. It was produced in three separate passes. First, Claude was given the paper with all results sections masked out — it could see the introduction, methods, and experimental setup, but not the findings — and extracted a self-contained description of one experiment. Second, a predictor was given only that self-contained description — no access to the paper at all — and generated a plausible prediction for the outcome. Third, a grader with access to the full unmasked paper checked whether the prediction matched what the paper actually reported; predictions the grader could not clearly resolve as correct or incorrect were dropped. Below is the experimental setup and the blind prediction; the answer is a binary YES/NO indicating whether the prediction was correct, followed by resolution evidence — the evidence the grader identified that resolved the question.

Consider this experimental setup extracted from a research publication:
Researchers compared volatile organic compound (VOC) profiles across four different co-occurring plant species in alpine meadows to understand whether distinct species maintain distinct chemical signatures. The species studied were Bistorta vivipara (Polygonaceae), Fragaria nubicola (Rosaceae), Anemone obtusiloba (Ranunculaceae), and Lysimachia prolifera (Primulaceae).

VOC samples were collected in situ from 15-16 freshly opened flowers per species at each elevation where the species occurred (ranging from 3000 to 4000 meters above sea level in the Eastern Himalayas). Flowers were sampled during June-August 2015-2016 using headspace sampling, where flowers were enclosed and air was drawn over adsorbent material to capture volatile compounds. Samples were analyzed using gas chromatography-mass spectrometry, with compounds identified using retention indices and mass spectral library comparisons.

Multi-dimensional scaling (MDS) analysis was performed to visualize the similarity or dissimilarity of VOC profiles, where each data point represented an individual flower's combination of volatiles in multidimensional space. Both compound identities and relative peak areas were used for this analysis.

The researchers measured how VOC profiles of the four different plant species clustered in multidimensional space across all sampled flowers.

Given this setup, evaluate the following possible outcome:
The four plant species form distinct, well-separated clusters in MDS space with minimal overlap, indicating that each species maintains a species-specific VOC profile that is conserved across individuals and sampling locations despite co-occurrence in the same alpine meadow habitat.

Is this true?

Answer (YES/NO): YES